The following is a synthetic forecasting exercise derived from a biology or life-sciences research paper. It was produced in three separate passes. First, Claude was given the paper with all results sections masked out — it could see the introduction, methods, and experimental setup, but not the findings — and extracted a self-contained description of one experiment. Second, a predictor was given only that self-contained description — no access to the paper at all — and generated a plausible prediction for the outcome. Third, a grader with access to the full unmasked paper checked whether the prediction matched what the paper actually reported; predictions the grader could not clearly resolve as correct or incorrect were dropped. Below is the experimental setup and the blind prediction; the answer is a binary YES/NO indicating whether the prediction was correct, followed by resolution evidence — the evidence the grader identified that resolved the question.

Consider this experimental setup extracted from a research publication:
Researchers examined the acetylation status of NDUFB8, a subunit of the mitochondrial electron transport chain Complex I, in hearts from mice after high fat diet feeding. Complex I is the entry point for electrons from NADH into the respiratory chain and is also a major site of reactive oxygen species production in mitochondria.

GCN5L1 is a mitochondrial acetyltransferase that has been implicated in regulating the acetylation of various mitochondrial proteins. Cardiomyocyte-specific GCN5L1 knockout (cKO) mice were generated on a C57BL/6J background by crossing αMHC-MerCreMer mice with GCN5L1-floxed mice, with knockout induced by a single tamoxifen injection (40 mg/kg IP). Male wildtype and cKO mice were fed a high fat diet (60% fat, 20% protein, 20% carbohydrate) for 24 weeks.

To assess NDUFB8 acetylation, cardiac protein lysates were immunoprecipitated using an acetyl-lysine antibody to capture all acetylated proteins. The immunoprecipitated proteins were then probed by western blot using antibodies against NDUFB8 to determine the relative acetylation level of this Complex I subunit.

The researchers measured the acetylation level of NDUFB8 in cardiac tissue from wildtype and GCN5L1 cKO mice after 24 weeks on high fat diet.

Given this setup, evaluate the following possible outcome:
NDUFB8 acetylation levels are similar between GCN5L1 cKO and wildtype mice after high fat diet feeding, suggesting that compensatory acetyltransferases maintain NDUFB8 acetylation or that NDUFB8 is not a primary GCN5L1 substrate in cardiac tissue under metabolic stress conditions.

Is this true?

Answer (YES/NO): NO